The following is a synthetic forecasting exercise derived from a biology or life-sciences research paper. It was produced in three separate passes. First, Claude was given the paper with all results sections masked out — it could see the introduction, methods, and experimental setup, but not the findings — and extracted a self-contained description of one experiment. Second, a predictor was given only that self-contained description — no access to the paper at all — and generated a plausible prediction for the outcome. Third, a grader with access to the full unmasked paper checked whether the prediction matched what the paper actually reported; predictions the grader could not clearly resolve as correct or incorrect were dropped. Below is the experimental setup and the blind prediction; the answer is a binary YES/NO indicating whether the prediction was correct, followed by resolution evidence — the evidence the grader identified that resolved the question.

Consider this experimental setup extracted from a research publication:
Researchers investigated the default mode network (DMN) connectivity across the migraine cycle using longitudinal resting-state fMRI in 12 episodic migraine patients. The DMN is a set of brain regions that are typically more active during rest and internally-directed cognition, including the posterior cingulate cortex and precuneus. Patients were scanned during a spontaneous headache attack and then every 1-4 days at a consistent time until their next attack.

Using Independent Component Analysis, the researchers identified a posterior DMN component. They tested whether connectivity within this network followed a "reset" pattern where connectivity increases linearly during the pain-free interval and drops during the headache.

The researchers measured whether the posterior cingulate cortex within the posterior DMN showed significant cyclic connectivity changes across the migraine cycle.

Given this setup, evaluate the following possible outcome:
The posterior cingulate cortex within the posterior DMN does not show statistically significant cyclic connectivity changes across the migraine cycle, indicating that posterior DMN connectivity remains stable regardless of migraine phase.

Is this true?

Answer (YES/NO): NO